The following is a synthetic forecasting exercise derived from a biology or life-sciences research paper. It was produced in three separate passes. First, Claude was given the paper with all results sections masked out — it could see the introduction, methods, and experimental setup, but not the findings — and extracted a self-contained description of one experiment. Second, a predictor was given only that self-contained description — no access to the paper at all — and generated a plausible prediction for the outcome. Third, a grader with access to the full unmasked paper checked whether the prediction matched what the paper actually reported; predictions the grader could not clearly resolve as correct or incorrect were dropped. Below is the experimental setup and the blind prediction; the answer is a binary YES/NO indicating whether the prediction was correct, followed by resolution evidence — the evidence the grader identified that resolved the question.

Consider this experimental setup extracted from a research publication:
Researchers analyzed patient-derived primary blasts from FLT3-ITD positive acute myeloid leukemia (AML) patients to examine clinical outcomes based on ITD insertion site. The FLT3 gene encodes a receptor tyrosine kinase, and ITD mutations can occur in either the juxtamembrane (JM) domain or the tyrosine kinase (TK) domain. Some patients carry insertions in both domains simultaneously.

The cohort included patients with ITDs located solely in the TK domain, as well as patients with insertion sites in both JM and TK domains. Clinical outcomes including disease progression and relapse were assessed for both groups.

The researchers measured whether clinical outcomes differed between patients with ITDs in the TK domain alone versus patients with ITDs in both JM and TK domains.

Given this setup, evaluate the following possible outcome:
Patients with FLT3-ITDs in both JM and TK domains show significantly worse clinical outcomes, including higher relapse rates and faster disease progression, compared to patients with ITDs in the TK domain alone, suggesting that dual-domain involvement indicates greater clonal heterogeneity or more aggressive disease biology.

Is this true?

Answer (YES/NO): NO